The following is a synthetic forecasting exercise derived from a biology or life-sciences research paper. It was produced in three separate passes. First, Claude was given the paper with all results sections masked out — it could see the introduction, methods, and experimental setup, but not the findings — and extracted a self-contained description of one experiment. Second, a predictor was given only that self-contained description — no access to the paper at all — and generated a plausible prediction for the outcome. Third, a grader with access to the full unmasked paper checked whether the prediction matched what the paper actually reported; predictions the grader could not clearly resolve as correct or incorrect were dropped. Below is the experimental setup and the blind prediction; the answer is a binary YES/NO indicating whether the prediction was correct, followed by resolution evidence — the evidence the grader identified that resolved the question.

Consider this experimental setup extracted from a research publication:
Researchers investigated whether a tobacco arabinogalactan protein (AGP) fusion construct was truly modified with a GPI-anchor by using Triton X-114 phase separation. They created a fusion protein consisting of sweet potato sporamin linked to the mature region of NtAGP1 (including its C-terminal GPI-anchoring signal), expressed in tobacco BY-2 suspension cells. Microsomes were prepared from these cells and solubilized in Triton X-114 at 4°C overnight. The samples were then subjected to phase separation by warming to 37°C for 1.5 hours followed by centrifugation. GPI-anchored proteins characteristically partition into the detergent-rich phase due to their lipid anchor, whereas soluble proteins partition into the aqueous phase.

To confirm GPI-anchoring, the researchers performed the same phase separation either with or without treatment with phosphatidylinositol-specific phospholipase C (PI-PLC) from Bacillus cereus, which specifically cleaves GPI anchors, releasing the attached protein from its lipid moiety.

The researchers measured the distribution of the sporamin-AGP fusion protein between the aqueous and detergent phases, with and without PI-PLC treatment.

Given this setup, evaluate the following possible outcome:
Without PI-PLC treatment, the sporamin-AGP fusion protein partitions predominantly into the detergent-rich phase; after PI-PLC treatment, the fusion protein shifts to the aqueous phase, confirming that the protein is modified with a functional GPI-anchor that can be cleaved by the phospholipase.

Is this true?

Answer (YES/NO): NO